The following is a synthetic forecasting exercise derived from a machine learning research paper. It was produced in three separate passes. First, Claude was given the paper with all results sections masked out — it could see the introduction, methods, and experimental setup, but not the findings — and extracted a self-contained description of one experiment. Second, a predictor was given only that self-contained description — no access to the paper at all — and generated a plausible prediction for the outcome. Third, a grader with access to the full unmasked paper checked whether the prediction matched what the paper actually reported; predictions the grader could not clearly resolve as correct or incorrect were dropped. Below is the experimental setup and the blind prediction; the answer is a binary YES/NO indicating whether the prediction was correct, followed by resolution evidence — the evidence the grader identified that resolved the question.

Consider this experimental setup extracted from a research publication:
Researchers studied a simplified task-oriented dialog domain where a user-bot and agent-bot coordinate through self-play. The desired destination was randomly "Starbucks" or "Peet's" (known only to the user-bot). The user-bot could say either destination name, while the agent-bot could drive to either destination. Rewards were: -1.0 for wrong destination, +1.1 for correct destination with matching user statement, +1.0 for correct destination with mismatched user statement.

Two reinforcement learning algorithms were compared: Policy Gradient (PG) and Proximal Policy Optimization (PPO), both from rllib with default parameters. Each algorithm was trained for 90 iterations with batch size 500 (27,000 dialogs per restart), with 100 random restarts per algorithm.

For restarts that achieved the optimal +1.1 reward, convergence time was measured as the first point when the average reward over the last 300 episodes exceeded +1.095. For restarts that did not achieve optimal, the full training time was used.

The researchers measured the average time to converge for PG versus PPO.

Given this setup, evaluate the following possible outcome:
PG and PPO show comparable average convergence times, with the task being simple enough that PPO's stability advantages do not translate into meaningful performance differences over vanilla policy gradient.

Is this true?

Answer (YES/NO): NO